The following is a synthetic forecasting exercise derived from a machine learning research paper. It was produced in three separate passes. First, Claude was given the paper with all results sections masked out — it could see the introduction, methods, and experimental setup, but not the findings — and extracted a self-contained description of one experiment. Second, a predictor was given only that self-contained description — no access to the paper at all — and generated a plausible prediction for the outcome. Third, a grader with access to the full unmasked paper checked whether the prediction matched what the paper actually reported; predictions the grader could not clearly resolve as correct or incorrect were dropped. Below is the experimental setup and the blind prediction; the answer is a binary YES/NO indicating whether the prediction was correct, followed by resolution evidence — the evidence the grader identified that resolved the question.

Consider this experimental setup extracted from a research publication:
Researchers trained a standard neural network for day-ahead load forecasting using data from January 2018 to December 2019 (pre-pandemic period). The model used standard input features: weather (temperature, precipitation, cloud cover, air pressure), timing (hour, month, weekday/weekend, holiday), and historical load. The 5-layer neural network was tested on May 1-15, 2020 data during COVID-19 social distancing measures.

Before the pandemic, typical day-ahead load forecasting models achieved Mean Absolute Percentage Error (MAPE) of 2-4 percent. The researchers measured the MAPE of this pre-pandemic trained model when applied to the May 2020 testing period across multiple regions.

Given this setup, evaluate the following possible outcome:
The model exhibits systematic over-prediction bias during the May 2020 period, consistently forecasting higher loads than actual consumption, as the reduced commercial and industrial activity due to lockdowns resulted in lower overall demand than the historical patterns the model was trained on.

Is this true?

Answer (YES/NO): YES